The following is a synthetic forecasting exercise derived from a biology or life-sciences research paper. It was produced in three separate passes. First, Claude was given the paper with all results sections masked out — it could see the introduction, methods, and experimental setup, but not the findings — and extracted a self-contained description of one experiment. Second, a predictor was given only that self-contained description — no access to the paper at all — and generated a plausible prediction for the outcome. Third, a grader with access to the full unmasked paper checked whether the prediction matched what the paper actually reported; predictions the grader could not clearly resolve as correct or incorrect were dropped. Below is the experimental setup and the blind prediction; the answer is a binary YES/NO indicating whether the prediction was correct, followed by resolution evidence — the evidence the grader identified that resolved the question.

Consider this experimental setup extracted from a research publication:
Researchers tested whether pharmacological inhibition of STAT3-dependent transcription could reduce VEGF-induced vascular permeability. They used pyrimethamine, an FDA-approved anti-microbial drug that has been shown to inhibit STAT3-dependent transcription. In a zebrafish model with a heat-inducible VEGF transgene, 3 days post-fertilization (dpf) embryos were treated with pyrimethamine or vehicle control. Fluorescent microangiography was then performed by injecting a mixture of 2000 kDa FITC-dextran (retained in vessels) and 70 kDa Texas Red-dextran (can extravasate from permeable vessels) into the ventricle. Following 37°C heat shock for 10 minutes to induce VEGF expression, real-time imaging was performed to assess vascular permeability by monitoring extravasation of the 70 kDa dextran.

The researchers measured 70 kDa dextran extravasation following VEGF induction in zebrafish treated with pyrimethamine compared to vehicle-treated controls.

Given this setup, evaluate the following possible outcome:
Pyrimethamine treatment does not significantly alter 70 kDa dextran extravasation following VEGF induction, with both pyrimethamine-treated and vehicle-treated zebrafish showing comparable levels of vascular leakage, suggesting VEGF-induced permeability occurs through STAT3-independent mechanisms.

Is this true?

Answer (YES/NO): NO